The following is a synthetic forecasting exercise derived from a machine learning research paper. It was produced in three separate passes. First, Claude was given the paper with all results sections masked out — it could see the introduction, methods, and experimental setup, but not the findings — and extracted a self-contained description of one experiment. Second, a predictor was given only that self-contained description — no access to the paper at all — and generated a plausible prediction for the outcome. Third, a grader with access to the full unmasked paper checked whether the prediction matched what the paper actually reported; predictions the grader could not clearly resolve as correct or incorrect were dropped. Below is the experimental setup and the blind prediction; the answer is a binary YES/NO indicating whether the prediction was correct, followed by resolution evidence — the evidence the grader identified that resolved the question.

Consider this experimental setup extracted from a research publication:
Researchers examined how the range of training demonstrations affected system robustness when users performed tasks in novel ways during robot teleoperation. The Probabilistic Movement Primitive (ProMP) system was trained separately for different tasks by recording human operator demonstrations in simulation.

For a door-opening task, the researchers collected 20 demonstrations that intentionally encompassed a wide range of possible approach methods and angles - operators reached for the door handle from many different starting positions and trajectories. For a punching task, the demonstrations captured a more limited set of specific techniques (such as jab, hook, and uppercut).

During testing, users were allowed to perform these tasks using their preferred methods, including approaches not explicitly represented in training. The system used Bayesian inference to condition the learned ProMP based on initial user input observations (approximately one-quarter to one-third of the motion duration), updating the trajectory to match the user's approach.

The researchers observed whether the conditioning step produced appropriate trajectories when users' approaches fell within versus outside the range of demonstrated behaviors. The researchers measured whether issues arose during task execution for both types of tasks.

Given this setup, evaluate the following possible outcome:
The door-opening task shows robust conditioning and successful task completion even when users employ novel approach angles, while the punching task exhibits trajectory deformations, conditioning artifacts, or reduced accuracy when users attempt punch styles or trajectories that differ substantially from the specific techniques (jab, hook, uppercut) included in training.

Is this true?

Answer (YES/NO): NO